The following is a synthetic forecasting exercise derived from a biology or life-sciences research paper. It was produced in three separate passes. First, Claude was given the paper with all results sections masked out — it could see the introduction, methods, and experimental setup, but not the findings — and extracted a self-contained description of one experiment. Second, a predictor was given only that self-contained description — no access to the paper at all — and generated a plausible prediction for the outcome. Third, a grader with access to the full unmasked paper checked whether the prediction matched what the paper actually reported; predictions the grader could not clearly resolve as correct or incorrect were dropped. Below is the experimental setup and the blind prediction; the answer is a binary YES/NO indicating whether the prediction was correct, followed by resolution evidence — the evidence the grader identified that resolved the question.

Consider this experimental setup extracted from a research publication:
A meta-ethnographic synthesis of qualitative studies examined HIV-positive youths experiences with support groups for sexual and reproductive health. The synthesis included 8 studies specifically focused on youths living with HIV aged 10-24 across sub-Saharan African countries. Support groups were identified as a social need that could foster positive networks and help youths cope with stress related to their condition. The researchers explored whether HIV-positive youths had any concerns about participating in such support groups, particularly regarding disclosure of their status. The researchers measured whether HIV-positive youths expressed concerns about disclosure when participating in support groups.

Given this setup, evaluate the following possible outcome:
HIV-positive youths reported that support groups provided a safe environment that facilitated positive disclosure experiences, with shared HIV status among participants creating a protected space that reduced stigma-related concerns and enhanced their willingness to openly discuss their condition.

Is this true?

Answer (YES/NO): NO